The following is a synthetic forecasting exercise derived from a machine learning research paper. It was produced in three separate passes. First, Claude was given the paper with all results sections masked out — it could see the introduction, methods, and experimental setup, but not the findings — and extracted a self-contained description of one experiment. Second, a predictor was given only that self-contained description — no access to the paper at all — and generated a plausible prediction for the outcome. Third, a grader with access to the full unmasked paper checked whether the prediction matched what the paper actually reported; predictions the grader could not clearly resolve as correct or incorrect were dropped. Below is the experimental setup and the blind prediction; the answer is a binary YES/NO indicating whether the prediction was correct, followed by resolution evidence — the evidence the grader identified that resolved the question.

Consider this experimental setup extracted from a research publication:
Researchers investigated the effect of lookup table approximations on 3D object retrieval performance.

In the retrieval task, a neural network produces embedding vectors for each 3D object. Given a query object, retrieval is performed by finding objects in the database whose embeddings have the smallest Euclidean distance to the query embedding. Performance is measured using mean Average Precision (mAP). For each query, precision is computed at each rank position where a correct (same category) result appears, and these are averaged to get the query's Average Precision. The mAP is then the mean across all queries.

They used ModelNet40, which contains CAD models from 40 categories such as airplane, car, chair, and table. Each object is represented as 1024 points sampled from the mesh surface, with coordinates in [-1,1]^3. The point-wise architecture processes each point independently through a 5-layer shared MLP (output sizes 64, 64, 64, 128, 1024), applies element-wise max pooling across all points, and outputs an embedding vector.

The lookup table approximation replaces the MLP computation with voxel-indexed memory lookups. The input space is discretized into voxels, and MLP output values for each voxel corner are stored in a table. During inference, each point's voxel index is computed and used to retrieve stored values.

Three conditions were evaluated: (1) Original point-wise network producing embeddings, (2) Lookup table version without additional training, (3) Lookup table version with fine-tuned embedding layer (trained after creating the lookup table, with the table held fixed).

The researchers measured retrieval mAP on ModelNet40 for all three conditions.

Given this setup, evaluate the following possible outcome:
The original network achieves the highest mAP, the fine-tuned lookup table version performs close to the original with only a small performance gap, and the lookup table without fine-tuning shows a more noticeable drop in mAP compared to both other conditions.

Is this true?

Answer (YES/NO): NO